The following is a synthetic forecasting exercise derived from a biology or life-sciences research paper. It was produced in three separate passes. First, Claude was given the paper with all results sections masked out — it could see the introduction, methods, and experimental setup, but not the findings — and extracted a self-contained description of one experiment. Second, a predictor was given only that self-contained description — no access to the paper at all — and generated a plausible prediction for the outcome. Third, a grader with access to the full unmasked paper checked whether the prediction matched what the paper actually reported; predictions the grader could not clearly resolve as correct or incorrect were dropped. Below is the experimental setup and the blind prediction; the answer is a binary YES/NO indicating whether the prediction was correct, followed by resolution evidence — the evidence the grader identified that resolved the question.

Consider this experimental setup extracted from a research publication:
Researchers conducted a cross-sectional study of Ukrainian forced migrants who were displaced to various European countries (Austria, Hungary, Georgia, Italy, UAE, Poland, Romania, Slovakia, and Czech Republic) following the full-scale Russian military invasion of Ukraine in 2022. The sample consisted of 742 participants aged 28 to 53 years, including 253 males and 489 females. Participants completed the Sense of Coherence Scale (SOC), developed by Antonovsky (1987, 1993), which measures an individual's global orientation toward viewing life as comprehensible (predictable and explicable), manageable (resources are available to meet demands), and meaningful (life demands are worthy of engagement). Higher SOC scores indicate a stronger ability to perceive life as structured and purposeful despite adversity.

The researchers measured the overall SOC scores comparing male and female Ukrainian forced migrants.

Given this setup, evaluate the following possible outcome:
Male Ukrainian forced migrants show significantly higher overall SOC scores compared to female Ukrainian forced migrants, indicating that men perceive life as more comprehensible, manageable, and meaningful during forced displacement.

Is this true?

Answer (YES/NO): YES